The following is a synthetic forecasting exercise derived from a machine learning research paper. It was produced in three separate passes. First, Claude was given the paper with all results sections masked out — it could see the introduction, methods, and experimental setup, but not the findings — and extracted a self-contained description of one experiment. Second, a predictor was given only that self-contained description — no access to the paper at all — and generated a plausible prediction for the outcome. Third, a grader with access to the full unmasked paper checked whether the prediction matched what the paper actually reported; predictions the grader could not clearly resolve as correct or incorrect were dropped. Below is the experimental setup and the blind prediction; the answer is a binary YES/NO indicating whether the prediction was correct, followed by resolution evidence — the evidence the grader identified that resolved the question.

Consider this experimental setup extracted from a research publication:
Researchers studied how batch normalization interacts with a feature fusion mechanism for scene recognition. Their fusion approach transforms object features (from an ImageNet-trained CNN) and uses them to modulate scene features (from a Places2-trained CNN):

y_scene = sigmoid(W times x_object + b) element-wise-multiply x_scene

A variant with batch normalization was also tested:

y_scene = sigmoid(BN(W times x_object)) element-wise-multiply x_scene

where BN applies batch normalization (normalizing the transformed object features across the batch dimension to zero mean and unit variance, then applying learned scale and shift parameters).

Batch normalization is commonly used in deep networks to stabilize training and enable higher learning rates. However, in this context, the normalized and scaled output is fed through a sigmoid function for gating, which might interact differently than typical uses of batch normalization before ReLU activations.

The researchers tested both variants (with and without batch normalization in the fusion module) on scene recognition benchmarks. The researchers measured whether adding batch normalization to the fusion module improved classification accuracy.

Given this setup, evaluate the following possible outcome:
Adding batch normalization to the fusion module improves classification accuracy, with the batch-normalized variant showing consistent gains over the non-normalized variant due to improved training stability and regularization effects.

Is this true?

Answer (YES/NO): YES